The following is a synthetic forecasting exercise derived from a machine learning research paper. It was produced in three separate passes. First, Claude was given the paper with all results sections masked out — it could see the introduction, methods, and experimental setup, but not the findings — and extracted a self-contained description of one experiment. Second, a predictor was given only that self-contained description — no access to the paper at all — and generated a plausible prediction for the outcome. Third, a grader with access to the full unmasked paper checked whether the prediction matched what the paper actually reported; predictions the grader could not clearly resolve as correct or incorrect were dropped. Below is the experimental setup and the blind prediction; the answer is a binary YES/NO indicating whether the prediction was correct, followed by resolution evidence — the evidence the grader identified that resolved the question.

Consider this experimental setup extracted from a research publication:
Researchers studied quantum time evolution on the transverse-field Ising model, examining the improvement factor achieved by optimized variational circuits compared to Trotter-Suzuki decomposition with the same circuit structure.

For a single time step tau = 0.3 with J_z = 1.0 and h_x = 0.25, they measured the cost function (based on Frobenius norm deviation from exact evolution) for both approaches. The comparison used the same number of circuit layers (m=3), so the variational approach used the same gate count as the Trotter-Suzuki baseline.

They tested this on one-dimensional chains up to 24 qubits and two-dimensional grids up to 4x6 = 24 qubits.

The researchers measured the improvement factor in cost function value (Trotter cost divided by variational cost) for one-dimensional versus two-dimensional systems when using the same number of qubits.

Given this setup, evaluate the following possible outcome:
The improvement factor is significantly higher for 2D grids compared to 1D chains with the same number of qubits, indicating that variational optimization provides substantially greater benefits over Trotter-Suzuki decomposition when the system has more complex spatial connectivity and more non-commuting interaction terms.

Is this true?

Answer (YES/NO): NO